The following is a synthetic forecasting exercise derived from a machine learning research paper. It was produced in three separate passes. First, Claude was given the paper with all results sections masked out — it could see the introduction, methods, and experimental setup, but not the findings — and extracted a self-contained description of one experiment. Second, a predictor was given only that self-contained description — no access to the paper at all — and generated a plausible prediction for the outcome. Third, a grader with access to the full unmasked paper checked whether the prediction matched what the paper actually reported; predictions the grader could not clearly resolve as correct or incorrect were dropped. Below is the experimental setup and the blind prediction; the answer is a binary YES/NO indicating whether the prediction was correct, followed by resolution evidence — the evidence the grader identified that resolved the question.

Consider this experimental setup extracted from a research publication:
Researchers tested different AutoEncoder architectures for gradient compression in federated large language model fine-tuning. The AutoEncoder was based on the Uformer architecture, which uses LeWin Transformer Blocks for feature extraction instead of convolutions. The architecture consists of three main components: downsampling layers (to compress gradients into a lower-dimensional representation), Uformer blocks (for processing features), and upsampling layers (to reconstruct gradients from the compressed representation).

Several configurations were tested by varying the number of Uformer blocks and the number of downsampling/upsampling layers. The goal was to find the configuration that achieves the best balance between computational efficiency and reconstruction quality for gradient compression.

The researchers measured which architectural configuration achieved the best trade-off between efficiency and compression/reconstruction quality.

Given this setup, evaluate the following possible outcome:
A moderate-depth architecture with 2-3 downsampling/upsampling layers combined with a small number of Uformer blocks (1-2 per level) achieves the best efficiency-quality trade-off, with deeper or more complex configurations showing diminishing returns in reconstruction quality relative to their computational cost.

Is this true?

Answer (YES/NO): NO